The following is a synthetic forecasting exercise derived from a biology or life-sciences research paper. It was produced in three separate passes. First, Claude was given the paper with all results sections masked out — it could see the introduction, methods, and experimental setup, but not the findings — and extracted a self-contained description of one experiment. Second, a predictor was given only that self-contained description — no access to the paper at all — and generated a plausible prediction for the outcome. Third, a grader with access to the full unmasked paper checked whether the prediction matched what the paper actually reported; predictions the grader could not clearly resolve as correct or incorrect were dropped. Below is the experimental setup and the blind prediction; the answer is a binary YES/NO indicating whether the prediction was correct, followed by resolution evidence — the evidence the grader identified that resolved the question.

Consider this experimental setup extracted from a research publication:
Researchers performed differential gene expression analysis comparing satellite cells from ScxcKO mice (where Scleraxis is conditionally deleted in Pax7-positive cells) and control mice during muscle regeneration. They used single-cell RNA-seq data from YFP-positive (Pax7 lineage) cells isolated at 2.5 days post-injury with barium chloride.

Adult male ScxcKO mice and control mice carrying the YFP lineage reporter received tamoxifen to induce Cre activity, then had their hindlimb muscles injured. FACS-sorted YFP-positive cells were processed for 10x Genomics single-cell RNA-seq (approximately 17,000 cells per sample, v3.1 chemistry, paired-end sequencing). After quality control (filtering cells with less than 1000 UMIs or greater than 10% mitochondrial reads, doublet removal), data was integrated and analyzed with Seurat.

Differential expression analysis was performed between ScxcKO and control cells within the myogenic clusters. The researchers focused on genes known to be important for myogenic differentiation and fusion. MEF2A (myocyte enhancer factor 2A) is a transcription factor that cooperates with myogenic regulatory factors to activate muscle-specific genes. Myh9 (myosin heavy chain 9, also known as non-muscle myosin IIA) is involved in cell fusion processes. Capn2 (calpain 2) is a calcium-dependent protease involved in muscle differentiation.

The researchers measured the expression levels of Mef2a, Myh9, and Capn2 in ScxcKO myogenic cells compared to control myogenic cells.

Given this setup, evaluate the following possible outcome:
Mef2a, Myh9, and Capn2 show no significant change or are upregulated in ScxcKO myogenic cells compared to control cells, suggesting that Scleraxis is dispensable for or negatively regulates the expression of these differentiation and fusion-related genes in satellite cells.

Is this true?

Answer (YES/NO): NO